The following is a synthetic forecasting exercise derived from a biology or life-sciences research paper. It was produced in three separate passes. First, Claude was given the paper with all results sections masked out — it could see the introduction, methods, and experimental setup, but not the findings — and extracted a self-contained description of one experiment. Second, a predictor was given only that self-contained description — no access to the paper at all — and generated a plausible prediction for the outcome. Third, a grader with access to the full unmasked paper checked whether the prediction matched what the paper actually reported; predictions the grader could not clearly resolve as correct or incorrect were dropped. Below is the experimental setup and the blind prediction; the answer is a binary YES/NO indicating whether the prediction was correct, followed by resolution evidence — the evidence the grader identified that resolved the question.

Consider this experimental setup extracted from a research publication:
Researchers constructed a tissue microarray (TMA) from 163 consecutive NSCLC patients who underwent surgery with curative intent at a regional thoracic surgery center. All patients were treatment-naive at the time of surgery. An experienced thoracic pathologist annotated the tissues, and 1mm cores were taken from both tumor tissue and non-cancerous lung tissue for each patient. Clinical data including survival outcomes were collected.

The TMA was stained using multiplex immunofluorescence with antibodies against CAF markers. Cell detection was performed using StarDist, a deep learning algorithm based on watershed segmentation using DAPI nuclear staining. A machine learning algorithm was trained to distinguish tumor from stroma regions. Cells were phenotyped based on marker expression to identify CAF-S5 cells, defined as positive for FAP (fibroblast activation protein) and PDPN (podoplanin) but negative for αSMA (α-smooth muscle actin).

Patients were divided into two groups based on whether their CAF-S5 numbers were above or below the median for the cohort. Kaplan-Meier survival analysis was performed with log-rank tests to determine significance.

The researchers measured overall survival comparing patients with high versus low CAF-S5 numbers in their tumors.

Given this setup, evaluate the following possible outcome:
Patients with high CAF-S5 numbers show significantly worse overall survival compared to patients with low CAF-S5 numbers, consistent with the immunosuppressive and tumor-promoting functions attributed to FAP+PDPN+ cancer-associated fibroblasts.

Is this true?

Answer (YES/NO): NO